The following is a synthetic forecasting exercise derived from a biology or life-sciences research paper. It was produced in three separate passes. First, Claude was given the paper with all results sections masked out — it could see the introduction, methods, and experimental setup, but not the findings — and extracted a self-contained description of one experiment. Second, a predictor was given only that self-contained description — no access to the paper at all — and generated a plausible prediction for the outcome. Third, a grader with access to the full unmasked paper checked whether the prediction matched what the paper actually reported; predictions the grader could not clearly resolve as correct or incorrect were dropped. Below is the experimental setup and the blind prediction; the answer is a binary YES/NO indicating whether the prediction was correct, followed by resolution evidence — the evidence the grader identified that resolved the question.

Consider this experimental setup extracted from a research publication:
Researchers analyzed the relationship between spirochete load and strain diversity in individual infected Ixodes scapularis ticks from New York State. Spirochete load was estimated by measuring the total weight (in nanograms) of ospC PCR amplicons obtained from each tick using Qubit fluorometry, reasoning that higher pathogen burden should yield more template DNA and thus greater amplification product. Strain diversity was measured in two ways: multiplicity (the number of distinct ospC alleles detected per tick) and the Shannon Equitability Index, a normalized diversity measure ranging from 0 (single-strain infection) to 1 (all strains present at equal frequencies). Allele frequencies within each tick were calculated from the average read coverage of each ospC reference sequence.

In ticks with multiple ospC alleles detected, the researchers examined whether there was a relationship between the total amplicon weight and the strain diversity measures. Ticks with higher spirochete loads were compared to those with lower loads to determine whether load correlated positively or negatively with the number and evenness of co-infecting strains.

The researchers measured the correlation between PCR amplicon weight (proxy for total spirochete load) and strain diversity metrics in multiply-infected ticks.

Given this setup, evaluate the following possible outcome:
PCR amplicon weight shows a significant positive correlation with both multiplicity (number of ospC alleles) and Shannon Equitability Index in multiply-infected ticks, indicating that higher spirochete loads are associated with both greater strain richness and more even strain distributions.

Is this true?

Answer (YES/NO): NO